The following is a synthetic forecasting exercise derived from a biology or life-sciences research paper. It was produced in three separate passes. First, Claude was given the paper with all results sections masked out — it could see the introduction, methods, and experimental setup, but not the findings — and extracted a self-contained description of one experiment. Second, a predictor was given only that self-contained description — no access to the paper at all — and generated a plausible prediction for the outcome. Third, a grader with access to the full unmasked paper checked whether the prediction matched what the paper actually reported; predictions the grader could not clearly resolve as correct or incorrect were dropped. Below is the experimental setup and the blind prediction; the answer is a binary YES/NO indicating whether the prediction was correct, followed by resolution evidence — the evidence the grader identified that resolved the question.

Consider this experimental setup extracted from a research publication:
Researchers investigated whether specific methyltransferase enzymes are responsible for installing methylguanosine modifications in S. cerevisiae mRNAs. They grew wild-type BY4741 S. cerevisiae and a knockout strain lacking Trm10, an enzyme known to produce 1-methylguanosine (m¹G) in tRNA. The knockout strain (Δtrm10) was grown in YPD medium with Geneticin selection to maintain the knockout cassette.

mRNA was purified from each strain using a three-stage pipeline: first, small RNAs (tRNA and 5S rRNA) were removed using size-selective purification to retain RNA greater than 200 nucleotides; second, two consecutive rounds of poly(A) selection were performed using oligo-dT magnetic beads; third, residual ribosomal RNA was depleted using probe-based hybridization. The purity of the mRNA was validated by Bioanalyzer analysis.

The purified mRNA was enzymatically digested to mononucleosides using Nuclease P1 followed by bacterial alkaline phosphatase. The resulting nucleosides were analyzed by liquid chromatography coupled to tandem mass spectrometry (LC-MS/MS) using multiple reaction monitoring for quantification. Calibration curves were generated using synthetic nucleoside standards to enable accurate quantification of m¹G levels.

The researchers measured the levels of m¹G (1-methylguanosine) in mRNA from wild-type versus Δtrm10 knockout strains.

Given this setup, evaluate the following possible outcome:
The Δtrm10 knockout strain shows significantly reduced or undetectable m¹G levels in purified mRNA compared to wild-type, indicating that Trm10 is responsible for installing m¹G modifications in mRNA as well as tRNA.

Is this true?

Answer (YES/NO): YES